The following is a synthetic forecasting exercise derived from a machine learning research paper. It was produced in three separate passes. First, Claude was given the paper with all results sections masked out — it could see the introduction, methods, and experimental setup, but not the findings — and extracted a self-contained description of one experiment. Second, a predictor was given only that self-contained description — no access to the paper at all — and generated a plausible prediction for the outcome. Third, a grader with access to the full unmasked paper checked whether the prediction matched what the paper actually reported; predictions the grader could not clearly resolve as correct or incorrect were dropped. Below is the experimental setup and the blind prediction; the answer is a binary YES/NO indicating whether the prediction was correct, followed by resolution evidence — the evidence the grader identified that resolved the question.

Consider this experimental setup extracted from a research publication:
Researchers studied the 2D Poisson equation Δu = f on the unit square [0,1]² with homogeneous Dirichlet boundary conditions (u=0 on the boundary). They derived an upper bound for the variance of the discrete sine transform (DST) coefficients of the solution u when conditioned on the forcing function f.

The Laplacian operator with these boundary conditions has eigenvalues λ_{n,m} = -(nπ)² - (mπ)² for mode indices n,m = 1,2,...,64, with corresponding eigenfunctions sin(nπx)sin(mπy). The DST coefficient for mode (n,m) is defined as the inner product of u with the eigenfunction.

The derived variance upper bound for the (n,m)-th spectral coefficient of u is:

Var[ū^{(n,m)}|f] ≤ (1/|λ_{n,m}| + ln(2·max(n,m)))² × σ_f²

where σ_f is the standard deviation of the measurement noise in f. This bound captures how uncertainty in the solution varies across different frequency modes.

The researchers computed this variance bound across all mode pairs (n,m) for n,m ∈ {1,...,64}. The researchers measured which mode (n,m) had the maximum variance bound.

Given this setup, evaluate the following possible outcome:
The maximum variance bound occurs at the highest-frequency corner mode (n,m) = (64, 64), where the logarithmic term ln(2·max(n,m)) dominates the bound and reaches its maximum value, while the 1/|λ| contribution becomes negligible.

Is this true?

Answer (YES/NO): NO